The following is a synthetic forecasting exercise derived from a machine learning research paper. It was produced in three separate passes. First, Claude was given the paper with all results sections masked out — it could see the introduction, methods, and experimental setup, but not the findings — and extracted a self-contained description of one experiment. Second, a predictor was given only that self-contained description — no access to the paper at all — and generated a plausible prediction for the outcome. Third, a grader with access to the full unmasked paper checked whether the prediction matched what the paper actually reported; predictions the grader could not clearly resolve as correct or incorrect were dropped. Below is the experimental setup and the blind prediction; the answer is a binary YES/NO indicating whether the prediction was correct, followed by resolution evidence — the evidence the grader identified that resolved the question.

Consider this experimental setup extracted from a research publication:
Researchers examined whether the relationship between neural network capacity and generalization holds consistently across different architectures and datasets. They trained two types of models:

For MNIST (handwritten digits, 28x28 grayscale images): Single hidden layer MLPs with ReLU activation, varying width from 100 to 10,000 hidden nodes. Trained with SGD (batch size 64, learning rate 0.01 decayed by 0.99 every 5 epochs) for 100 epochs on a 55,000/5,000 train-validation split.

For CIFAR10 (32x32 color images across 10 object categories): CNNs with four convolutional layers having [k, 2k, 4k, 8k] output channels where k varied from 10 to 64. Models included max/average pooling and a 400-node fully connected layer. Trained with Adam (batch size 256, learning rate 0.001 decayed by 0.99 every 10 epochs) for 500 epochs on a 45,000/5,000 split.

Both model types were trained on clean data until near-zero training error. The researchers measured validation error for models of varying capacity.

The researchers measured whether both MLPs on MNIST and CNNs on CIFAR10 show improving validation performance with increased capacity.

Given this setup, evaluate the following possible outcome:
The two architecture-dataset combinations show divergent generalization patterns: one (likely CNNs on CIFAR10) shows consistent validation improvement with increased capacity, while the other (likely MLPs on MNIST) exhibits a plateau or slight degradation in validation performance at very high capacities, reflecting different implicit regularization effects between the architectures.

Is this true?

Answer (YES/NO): NO